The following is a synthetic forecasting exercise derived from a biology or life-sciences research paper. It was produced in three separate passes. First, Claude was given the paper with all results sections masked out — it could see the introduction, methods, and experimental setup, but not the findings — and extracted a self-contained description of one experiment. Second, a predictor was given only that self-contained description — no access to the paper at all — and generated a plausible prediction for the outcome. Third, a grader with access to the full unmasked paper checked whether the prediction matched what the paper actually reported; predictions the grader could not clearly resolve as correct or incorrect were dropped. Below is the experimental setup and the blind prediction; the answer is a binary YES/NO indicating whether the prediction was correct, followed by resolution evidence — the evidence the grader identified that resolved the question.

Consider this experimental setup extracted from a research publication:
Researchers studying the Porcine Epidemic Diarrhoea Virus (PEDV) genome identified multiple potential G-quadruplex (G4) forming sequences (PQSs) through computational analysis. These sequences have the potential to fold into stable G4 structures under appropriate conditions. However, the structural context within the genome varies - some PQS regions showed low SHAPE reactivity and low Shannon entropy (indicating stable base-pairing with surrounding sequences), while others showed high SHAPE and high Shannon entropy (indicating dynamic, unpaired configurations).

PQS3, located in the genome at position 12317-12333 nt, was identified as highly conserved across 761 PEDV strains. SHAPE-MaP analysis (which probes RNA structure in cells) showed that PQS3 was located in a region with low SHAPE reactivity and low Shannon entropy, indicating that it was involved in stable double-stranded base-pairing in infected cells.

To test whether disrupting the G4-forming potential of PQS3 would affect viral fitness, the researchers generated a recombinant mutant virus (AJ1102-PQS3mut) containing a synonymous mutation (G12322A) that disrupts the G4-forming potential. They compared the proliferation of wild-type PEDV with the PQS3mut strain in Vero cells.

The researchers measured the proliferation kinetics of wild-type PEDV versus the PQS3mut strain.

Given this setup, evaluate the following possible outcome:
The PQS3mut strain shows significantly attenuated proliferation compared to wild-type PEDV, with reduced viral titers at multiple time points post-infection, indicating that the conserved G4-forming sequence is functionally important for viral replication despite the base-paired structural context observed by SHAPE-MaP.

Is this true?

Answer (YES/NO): NO